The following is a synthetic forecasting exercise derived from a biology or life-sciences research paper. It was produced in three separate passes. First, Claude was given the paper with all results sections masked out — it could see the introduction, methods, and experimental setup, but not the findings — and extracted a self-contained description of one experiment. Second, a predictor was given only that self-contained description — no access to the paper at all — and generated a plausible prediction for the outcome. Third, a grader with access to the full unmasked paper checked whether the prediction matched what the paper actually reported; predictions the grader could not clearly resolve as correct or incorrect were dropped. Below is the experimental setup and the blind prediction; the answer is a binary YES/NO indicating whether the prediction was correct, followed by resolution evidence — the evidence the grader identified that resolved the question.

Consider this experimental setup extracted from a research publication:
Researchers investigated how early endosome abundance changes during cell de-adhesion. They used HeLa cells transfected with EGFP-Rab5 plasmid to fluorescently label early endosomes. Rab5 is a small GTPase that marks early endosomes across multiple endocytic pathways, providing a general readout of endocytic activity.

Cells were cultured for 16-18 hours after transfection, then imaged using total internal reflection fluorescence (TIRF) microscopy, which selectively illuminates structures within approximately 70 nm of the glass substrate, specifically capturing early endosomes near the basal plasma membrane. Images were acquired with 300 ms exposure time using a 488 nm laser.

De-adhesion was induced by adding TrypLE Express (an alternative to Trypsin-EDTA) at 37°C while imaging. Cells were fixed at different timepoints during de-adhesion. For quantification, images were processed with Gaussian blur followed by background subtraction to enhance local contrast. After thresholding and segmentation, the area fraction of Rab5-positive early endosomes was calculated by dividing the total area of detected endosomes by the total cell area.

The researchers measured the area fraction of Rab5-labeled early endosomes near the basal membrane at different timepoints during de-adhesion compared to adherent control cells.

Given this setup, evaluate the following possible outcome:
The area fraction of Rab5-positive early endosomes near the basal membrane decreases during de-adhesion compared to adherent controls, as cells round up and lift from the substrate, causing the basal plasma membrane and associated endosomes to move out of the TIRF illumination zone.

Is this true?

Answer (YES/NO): NO